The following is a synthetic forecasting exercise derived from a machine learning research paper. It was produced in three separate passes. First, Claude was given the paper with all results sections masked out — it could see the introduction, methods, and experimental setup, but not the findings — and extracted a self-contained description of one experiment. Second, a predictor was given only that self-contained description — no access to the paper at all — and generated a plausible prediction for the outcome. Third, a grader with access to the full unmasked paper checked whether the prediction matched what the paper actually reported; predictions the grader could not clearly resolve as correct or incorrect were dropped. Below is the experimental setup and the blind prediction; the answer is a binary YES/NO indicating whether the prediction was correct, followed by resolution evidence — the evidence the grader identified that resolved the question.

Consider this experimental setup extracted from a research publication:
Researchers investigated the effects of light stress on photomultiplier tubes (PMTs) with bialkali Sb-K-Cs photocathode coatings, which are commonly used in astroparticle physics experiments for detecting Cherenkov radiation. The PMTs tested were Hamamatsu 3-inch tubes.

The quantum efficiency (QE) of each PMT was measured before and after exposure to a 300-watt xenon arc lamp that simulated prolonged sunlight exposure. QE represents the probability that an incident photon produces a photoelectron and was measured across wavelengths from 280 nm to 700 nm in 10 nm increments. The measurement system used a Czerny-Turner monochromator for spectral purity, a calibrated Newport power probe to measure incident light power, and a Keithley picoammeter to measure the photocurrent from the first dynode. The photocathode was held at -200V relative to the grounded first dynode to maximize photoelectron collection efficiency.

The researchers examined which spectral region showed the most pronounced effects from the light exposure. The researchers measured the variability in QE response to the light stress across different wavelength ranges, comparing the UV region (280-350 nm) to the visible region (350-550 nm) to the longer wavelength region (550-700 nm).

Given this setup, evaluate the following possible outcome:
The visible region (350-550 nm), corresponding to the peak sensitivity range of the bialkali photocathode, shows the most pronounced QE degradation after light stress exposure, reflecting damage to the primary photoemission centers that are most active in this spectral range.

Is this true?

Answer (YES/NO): YES